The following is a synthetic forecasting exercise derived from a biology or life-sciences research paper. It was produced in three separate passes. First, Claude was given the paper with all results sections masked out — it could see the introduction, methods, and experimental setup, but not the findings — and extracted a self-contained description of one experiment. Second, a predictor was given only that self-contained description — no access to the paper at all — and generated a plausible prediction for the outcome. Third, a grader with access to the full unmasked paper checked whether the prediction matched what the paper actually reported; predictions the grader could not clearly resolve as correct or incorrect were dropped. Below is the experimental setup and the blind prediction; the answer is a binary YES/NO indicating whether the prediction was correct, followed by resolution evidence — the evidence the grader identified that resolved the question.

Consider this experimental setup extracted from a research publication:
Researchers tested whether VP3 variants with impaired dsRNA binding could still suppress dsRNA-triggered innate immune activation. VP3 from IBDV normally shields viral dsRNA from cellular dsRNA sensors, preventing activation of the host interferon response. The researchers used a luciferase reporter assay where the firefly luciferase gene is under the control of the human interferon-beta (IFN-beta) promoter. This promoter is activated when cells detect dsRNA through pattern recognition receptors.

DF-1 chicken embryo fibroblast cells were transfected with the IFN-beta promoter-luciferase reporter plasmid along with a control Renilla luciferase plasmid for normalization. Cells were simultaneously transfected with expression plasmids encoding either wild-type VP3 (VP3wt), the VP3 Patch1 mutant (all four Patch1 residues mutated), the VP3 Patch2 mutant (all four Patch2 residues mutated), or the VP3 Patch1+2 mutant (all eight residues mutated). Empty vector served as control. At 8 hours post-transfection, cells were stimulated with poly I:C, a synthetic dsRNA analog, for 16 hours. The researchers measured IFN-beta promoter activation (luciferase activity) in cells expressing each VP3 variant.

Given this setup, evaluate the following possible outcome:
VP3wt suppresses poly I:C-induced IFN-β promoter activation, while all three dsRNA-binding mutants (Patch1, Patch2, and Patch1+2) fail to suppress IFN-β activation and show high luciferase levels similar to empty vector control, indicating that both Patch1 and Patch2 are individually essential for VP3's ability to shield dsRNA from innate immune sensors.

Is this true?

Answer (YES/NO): NO